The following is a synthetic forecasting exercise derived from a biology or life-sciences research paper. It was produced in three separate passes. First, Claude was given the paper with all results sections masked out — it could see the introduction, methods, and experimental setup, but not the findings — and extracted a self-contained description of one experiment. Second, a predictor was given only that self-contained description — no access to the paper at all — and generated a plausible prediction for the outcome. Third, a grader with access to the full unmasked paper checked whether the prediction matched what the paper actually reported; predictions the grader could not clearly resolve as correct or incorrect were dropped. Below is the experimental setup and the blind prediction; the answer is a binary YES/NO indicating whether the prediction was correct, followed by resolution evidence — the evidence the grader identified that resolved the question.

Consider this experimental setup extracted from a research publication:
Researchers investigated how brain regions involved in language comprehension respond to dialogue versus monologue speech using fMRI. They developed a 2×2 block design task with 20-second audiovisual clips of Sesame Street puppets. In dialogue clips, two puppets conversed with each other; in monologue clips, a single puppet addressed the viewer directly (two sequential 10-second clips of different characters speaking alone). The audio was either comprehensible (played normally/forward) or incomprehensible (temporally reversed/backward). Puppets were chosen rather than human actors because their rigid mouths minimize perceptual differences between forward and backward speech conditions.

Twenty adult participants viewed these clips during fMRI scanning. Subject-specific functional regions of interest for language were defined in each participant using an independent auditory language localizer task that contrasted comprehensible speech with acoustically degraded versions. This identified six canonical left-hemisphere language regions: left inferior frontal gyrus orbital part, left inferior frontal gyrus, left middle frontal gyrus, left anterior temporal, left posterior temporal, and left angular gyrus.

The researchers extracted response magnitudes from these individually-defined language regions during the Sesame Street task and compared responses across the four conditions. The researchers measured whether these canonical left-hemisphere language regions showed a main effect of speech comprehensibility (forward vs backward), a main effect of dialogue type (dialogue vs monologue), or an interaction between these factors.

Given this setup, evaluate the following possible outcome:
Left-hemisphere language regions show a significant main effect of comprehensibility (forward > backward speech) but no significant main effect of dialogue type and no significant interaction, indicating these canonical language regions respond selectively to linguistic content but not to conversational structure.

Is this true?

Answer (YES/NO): YES